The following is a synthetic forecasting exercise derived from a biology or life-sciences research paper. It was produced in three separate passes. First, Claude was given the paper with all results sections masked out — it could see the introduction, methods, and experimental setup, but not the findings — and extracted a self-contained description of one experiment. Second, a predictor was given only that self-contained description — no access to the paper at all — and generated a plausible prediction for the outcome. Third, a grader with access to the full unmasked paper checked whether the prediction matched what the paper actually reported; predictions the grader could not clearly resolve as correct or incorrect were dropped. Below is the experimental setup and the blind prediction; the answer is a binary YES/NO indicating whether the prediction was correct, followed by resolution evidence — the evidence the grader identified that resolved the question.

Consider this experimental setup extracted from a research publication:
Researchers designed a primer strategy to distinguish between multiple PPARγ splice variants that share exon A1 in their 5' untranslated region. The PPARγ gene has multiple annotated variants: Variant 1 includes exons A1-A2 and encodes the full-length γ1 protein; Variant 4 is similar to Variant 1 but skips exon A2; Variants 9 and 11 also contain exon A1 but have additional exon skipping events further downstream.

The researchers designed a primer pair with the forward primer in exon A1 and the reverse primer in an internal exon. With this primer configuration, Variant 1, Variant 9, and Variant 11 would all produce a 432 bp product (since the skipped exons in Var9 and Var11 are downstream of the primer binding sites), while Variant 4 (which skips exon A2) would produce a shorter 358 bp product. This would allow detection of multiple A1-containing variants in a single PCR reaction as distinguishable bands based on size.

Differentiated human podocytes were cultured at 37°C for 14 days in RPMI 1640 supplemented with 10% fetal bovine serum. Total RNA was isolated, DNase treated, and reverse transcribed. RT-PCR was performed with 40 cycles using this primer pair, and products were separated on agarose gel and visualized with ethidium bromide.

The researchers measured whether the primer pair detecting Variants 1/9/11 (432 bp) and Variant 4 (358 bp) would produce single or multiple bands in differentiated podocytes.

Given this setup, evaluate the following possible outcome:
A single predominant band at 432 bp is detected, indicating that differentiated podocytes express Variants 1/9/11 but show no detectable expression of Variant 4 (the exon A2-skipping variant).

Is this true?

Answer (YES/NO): NO